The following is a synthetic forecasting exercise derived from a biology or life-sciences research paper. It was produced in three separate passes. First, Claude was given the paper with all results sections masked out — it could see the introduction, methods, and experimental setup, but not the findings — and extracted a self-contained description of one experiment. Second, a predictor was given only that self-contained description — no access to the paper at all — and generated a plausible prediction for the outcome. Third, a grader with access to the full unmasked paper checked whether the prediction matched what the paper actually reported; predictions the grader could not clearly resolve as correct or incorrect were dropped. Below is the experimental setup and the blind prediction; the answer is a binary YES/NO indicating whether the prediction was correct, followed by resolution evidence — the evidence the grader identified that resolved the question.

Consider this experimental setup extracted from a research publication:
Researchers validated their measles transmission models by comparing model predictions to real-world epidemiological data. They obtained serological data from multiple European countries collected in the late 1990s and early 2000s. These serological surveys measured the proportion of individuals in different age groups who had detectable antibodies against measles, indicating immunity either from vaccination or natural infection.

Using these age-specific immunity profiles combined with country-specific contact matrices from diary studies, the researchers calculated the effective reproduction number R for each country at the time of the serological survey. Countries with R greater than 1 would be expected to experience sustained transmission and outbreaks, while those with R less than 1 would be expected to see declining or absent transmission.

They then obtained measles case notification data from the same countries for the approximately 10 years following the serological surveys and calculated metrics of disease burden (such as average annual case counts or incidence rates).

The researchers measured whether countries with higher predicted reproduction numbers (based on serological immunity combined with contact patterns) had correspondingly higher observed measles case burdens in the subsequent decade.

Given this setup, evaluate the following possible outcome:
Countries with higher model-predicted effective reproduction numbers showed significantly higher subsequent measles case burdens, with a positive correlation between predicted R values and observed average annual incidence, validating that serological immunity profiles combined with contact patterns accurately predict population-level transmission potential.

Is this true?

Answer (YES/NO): NO